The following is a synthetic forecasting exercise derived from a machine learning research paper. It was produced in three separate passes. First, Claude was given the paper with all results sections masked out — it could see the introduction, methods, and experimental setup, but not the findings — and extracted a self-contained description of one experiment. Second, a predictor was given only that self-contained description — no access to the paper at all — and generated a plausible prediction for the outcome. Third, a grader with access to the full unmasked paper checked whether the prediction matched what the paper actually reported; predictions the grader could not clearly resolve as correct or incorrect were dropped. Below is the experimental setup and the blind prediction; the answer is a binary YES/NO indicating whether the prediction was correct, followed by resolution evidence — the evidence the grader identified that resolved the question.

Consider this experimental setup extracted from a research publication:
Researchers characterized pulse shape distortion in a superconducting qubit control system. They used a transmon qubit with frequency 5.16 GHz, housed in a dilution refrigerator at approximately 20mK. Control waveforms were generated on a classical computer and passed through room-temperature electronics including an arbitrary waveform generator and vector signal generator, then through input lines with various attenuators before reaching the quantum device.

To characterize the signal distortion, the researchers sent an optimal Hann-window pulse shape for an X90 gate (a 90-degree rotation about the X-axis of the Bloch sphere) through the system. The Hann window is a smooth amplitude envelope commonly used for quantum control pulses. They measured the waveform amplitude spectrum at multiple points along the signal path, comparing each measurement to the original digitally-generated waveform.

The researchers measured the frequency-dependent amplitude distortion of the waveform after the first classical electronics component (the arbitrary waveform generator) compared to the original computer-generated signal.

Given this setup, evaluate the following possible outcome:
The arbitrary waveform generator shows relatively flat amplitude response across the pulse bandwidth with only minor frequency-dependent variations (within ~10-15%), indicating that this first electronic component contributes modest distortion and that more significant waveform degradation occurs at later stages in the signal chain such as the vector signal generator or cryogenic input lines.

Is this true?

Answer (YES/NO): NO